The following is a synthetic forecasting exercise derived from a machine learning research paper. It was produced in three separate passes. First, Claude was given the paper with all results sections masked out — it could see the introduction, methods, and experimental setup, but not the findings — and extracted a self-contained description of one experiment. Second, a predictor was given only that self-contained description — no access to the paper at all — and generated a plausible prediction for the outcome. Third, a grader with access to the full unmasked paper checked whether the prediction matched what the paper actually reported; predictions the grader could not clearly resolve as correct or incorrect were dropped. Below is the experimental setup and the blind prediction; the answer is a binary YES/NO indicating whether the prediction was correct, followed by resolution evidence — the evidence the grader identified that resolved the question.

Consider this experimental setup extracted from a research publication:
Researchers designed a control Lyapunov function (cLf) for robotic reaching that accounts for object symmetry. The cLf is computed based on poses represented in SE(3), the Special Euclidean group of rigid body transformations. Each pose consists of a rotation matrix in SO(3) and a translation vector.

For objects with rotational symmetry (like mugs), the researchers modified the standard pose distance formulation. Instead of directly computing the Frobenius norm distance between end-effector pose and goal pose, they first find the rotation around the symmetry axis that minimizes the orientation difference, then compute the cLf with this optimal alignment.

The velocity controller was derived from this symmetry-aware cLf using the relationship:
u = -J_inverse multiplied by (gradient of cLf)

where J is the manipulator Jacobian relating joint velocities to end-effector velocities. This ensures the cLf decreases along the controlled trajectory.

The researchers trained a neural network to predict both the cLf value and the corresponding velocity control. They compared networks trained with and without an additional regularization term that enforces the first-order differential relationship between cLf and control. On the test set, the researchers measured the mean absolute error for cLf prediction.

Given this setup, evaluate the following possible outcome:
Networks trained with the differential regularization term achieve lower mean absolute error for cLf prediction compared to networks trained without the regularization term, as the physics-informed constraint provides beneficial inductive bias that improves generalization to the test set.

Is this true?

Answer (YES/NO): YES